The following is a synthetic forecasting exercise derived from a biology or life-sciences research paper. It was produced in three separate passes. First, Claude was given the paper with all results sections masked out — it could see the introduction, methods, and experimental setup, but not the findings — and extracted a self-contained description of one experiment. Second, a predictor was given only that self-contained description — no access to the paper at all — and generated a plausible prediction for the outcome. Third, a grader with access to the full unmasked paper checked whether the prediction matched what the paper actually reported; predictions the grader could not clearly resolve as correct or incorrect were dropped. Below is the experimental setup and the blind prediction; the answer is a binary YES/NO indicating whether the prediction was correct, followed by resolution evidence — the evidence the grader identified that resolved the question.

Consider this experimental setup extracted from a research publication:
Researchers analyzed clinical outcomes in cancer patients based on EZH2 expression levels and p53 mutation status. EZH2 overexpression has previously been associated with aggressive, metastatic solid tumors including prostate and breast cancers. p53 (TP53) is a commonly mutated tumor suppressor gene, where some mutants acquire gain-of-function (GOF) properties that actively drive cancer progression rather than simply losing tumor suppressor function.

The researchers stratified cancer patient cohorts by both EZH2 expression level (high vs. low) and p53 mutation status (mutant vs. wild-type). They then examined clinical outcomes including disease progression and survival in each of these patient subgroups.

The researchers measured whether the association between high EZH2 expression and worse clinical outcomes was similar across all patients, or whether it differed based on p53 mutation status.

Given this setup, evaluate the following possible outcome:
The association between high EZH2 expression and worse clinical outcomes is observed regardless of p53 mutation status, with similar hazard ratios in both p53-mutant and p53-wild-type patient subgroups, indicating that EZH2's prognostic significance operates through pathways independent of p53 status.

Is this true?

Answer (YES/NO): NO